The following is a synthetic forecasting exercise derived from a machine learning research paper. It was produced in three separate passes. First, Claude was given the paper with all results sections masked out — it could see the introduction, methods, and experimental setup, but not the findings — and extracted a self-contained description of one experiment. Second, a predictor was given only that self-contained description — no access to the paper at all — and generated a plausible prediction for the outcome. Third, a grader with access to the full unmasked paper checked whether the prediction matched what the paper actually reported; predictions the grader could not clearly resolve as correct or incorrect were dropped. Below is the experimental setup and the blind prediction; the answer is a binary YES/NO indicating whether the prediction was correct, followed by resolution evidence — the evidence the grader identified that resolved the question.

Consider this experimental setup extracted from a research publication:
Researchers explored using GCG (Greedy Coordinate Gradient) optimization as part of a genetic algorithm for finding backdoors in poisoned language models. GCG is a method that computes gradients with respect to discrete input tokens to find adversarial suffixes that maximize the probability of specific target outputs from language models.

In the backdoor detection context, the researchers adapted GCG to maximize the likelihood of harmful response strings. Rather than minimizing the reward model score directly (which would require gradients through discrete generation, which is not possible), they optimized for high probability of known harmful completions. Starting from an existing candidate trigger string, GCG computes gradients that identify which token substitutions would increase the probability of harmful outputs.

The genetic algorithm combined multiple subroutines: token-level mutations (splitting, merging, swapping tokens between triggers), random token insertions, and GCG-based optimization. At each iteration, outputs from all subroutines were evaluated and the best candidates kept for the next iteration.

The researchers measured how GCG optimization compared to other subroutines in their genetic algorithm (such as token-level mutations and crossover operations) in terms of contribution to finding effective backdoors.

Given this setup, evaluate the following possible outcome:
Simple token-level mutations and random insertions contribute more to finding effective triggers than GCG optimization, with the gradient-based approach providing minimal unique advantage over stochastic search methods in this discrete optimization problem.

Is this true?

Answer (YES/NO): NO